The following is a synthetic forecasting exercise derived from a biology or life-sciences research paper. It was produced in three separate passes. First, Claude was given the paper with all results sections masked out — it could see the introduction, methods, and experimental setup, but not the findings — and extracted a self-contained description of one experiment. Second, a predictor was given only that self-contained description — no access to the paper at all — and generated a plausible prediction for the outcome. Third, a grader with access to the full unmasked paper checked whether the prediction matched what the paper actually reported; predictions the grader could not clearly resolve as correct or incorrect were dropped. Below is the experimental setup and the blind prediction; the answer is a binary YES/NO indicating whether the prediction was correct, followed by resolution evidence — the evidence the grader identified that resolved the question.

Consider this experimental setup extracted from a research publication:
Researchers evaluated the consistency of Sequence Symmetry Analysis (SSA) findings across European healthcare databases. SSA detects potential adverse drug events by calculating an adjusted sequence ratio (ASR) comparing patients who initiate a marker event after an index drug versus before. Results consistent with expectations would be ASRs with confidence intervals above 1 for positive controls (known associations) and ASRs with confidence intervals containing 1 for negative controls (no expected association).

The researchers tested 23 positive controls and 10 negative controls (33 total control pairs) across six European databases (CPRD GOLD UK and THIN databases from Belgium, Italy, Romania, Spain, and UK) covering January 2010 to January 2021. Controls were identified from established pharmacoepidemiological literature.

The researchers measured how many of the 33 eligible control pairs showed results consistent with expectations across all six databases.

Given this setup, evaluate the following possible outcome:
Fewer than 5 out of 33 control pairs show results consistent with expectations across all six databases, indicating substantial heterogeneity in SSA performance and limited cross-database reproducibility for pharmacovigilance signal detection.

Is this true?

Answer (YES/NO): YES